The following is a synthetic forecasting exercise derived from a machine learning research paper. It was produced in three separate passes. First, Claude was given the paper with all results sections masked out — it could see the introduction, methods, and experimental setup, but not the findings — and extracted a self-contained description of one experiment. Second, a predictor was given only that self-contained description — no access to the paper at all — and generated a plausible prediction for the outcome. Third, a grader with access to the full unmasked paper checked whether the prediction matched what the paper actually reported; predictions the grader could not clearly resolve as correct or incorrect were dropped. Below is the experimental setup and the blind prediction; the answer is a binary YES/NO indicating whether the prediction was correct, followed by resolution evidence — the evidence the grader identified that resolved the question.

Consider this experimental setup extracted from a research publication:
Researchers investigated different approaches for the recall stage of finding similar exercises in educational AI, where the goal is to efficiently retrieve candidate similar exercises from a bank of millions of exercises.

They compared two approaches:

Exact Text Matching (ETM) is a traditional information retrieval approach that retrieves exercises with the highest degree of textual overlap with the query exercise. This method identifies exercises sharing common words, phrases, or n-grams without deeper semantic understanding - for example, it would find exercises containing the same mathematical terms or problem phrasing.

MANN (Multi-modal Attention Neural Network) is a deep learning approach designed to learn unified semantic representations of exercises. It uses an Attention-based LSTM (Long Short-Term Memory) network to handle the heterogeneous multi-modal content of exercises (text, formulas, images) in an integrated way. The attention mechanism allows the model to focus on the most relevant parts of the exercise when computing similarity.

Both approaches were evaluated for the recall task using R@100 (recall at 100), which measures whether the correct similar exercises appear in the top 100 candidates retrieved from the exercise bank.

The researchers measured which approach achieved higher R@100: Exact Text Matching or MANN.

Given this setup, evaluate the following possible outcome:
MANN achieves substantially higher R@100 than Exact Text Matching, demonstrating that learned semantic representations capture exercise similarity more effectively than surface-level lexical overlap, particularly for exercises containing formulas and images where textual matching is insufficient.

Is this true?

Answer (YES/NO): NO